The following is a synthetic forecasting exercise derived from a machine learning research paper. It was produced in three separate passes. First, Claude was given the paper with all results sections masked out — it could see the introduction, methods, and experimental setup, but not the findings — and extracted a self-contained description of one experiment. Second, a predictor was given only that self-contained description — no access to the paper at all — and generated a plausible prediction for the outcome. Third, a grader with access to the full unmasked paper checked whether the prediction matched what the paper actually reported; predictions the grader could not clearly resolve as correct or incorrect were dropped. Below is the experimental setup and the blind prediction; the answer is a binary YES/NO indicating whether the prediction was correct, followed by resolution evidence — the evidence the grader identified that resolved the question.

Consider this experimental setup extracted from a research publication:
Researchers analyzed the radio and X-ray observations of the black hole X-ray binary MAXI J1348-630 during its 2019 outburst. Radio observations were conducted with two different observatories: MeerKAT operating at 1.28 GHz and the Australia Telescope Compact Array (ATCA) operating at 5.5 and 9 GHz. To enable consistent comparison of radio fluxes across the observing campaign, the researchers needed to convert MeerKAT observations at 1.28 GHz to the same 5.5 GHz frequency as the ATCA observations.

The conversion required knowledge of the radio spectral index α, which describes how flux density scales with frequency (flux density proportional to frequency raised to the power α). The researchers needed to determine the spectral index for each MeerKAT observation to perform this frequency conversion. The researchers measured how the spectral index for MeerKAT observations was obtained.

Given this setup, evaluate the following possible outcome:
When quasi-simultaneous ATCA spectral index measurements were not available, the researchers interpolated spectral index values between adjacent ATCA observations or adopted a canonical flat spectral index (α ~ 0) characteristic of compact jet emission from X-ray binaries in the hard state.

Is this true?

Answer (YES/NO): NO